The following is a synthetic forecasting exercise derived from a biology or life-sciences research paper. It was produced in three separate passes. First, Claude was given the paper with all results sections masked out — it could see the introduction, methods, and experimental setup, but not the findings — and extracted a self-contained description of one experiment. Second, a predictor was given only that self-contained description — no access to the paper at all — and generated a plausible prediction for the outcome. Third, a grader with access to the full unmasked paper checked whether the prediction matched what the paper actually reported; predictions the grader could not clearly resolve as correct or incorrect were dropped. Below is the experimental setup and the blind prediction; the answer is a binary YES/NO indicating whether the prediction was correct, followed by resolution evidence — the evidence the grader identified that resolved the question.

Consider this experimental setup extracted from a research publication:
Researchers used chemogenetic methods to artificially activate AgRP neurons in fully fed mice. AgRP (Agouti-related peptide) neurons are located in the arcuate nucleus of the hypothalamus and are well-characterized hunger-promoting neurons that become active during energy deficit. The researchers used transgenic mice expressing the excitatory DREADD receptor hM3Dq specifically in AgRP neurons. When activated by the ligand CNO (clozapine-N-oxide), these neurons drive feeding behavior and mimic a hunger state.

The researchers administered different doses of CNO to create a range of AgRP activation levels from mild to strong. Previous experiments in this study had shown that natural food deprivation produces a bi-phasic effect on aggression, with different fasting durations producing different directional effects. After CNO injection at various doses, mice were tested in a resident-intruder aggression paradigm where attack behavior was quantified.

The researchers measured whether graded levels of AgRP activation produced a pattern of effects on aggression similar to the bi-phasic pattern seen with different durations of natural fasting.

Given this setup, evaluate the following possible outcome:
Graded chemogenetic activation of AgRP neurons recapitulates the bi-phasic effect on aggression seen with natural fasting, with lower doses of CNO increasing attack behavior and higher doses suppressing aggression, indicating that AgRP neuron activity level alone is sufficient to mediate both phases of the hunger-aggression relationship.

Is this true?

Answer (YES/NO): YES